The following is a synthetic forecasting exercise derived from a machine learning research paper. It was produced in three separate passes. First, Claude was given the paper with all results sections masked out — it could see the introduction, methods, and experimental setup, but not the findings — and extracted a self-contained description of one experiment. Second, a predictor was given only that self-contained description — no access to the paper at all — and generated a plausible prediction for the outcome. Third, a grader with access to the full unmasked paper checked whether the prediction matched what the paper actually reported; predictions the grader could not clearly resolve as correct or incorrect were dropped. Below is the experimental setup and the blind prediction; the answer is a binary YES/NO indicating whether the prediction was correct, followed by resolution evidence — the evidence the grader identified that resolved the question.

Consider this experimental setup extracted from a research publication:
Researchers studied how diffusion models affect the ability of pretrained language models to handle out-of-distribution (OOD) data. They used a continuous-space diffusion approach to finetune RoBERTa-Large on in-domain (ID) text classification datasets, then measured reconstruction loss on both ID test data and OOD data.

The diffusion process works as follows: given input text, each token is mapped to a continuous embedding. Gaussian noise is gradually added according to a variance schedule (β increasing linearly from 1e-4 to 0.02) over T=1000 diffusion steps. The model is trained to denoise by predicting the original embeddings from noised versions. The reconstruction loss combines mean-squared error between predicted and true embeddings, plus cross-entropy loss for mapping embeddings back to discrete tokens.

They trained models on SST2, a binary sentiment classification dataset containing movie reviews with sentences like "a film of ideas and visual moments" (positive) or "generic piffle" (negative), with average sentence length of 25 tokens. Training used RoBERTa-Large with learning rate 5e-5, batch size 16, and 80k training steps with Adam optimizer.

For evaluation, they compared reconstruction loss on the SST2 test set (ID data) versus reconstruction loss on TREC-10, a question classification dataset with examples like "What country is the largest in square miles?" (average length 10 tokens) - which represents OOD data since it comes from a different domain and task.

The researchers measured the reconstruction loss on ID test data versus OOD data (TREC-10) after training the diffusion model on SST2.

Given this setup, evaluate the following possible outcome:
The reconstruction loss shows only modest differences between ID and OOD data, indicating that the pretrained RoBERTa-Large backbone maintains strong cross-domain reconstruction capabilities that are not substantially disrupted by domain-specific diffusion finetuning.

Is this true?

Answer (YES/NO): NO